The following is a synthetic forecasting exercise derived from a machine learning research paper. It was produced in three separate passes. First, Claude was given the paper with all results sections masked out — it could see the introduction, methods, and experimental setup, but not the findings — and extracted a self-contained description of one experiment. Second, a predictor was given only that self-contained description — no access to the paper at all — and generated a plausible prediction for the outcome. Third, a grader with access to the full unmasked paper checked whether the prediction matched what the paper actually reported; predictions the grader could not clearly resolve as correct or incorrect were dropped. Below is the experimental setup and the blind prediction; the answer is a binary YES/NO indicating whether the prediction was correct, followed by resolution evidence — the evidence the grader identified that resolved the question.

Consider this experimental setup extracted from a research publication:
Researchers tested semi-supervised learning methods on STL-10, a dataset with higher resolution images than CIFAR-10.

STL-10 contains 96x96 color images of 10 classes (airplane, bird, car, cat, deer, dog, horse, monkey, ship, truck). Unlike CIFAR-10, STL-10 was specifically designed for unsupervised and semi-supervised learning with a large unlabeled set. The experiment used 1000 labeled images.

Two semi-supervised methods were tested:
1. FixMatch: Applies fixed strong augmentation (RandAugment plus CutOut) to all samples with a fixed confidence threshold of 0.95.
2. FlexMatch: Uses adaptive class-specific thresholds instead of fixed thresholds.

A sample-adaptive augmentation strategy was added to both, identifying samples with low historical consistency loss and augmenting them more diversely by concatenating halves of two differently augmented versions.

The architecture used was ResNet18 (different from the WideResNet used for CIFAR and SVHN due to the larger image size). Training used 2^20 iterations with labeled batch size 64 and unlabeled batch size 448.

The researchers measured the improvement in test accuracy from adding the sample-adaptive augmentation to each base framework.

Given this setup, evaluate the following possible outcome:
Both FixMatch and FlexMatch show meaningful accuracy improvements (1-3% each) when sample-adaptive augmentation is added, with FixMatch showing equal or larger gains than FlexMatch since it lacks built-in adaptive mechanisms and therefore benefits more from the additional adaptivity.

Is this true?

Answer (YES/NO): YES